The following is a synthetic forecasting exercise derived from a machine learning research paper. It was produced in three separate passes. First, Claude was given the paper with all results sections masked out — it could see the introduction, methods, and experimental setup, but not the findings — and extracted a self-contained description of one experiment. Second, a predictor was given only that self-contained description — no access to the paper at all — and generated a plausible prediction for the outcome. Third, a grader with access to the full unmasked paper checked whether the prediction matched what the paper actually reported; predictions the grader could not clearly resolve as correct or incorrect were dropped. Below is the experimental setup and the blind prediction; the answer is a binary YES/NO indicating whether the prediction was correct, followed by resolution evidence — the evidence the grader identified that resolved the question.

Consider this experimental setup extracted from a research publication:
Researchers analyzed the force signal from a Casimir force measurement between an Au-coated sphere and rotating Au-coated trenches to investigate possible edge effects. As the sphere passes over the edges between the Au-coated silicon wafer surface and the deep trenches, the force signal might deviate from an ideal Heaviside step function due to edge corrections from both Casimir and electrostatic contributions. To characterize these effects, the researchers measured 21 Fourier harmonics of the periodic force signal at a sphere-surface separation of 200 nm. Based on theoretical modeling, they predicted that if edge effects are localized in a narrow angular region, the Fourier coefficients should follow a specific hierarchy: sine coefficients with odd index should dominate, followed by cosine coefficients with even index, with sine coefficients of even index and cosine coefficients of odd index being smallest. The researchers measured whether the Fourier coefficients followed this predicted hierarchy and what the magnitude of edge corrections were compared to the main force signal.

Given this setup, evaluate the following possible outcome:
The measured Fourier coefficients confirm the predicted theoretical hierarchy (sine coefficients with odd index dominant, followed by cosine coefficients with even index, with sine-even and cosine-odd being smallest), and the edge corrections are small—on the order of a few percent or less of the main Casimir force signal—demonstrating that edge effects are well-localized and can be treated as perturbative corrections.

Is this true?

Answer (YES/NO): YES